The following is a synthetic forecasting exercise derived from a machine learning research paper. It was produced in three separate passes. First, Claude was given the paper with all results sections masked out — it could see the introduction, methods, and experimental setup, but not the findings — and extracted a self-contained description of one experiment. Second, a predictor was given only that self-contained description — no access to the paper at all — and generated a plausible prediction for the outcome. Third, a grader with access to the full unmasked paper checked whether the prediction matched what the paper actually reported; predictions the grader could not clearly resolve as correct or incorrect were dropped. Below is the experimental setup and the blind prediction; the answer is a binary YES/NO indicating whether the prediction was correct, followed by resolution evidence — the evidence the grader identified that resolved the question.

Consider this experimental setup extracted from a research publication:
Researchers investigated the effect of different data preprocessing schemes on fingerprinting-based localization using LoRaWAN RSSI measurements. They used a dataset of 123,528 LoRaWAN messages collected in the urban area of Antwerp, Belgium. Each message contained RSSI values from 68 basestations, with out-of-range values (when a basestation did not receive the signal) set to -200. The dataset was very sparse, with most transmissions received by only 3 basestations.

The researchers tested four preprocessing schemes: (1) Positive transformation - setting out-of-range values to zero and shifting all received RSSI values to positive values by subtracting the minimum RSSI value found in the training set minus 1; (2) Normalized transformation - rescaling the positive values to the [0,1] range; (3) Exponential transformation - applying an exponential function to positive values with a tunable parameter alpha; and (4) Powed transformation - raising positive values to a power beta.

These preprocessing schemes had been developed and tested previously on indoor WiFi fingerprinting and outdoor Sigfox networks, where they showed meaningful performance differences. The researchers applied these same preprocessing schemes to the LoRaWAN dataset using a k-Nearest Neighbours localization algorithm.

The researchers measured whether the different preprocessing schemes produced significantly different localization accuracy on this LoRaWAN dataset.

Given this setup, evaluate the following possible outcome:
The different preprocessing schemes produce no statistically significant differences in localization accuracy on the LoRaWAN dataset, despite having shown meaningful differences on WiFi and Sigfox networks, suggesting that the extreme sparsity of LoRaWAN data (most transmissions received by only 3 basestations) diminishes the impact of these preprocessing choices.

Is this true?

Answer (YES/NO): YES